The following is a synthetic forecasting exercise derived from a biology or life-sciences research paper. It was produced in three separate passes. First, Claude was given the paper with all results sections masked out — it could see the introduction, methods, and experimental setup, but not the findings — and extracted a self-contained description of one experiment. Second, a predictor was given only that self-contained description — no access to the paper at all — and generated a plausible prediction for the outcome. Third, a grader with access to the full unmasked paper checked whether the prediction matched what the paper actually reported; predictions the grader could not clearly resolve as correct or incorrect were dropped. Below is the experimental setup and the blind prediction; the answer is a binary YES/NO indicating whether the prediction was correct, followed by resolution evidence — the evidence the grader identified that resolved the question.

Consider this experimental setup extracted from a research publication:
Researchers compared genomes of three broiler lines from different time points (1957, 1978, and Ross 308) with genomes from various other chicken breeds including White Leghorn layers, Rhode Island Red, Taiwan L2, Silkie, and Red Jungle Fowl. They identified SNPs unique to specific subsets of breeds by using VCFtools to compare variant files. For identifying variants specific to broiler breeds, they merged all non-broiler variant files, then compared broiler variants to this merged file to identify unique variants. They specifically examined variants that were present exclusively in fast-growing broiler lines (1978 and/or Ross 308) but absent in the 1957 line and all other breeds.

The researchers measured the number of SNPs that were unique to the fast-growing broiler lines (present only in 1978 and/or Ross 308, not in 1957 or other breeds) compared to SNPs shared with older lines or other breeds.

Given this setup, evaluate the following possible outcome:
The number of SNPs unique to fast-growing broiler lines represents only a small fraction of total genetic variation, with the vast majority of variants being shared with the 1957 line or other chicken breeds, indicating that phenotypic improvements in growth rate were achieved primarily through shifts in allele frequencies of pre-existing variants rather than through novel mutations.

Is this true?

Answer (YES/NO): NO